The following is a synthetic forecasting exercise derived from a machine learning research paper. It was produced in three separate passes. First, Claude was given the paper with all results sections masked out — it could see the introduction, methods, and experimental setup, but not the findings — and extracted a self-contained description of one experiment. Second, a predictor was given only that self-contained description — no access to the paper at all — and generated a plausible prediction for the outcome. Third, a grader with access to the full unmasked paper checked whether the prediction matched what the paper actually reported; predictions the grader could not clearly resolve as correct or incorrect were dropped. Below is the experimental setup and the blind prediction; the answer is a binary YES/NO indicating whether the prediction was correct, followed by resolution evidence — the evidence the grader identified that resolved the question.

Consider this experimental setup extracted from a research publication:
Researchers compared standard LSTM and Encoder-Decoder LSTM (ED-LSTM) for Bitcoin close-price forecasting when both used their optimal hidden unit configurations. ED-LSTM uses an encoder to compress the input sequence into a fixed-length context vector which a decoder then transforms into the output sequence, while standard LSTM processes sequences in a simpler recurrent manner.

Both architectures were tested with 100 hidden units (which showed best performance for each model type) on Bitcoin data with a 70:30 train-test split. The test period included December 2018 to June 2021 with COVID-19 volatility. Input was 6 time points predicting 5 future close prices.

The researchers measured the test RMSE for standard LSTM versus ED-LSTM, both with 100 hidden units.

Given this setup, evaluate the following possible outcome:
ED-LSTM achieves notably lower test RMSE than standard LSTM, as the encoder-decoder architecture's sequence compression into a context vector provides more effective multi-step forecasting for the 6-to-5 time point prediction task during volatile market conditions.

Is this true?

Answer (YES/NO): NO